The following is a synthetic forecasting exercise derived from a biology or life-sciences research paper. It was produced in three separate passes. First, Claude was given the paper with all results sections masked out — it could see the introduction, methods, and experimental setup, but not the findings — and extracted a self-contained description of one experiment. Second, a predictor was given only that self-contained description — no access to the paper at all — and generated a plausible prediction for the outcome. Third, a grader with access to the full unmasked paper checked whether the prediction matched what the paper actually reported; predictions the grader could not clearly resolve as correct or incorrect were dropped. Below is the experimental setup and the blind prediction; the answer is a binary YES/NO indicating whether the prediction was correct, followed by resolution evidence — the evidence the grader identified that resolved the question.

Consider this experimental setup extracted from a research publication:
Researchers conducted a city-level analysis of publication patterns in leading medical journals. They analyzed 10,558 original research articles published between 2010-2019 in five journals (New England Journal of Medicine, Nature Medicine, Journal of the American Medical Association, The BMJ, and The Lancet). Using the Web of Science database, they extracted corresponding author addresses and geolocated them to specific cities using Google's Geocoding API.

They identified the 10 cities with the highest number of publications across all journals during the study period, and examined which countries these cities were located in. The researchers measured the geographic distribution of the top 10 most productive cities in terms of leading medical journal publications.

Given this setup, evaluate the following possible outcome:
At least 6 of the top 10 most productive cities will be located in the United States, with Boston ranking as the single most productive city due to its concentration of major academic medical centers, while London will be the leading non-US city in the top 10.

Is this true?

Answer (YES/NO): YES